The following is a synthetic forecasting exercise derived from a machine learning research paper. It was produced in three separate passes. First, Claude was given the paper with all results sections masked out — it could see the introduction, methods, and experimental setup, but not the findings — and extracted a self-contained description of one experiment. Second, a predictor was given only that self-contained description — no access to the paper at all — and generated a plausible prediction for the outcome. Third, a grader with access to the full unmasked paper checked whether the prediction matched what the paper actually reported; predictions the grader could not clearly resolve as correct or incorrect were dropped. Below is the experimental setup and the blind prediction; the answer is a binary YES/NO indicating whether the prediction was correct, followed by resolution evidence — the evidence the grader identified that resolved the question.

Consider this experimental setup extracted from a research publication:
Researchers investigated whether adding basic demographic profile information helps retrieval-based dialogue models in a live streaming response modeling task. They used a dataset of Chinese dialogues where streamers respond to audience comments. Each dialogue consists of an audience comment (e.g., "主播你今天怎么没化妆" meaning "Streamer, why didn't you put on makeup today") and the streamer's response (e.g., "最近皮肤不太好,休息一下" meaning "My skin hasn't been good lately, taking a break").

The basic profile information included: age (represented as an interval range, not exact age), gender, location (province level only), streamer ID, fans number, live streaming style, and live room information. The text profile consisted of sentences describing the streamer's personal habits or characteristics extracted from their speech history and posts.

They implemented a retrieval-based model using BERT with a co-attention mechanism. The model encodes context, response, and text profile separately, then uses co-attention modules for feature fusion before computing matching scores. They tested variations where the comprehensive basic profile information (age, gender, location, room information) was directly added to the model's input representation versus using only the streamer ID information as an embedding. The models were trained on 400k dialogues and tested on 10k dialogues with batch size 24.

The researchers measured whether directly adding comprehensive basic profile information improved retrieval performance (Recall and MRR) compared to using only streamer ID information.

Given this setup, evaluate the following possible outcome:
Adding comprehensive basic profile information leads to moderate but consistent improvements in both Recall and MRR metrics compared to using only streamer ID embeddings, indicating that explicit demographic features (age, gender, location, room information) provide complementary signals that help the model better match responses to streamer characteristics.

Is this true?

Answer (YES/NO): NO